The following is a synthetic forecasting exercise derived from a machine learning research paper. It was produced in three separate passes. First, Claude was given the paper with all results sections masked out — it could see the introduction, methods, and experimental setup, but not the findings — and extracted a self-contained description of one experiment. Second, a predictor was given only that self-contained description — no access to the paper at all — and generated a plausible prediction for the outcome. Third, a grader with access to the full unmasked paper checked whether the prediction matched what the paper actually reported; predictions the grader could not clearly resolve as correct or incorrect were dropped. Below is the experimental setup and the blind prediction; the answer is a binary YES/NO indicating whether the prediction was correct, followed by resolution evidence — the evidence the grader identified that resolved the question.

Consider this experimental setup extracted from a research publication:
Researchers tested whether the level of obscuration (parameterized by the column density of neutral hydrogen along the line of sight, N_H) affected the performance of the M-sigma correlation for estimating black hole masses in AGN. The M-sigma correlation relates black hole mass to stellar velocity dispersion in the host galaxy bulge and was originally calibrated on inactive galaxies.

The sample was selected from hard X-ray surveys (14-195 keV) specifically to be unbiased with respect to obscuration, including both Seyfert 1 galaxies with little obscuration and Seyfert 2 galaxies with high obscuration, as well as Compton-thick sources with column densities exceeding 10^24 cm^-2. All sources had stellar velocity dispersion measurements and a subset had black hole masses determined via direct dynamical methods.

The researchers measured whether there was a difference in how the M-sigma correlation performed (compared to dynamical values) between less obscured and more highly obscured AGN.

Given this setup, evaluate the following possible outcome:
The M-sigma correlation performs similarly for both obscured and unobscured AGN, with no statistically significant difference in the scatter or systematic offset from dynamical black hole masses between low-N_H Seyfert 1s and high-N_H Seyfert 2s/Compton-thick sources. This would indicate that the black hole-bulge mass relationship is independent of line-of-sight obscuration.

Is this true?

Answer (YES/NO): YES